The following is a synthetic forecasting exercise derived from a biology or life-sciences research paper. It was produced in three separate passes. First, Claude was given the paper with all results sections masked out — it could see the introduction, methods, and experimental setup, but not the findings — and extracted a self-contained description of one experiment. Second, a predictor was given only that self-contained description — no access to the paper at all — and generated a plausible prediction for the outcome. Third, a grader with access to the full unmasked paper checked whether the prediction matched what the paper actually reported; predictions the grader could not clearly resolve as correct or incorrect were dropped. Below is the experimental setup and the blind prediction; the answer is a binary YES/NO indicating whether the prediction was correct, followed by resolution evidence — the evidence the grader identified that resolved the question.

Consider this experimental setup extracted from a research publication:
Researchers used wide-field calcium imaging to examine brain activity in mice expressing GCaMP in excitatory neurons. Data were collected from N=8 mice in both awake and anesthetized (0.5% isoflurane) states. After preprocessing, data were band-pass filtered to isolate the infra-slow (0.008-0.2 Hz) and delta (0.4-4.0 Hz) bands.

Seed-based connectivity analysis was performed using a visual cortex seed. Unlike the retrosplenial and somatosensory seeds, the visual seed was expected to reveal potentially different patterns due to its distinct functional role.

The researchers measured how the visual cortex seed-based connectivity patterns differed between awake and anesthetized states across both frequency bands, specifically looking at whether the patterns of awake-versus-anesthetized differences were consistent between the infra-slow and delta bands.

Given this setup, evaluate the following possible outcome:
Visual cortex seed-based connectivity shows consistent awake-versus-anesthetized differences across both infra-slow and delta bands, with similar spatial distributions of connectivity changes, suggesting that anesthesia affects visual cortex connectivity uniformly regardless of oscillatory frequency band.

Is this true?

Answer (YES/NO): NO